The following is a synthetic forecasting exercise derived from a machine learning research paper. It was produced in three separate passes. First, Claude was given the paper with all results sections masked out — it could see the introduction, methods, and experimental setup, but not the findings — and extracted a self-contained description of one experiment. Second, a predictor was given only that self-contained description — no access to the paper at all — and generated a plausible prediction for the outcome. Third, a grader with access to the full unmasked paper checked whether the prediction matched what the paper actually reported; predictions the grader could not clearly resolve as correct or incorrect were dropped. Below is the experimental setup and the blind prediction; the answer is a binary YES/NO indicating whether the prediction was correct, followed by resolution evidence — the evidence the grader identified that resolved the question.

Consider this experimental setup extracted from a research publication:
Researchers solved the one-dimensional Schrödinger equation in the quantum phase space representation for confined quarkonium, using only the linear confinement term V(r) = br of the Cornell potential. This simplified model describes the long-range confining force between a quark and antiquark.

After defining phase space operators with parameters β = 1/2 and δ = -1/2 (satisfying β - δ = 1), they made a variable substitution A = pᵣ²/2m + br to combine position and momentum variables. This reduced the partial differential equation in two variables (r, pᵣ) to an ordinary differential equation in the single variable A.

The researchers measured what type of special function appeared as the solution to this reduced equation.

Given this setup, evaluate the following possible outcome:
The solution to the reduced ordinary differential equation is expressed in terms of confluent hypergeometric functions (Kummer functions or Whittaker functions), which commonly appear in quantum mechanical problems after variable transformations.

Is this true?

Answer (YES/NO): NO